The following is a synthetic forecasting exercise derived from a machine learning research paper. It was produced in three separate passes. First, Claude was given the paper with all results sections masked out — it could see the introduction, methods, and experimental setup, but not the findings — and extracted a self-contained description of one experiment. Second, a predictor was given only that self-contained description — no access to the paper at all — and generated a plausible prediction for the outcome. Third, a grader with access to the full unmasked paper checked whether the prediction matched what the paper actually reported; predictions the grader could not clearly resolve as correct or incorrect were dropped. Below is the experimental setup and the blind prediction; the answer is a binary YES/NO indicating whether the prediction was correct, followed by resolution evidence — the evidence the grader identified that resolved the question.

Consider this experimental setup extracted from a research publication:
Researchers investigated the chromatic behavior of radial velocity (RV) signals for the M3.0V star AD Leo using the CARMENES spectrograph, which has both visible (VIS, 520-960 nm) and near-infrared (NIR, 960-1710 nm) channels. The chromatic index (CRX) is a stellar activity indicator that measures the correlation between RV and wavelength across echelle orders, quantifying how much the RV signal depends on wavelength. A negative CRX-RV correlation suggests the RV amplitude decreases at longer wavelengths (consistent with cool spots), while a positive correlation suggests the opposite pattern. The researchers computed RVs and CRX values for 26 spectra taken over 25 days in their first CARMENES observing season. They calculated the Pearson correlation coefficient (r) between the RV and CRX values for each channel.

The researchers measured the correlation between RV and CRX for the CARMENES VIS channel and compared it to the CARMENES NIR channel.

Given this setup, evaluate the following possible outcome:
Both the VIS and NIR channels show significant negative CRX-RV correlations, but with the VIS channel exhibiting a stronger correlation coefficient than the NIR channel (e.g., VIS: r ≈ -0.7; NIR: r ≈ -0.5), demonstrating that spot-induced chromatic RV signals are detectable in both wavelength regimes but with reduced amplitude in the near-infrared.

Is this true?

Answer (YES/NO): NO